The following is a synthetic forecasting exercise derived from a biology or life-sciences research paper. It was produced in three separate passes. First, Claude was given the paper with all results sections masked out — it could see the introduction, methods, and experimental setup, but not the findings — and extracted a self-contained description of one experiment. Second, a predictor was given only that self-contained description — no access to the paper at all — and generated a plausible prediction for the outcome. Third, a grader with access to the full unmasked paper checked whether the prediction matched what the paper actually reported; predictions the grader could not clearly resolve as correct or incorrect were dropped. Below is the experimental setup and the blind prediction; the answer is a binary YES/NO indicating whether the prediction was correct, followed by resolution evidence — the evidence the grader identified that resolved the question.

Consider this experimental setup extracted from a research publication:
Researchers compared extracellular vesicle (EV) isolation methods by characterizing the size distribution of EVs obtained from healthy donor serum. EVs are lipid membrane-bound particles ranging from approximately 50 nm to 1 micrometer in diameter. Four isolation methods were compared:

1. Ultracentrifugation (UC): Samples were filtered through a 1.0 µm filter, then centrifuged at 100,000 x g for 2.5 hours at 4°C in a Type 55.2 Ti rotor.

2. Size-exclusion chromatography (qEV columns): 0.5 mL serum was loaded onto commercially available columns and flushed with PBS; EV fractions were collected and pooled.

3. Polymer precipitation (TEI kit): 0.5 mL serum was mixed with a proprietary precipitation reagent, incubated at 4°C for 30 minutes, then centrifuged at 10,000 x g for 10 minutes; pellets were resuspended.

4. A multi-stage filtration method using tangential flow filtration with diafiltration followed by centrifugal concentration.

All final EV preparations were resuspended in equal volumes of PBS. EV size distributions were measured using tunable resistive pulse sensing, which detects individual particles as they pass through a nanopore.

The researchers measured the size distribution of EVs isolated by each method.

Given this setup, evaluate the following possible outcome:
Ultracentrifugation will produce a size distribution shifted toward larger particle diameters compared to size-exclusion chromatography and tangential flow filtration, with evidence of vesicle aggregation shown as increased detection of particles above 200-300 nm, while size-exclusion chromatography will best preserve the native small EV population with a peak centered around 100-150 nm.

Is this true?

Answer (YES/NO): NO